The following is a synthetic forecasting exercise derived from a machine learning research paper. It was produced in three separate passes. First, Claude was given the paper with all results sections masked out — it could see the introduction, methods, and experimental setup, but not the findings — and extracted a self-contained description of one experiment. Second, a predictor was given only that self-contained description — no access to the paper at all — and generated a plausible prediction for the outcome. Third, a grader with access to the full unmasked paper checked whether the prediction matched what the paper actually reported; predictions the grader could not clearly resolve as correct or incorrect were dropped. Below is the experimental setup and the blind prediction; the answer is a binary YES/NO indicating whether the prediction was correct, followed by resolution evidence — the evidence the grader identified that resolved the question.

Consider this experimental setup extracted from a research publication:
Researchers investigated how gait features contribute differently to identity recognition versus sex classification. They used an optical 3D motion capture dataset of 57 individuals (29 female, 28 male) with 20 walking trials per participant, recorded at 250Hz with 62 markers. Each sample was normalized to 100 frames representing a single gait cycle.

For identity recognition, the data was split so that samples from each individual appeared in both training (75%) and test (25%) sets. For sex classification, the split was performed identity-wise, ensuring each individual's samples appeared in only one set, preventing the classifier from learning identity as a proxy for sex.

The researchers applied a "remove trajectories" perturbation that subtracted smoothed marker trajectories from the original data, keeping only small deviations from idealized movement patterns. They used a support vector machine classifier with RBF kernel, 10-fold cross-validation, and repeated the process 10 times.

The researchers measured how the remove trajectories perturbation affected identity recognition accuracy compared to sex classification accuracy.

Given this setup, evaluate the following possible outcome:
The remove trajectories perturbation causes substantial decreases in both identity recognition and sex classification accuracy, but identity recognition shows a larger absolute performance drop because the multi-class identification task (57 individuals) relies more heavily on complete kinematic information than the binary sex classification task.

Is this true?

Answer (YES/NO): NO